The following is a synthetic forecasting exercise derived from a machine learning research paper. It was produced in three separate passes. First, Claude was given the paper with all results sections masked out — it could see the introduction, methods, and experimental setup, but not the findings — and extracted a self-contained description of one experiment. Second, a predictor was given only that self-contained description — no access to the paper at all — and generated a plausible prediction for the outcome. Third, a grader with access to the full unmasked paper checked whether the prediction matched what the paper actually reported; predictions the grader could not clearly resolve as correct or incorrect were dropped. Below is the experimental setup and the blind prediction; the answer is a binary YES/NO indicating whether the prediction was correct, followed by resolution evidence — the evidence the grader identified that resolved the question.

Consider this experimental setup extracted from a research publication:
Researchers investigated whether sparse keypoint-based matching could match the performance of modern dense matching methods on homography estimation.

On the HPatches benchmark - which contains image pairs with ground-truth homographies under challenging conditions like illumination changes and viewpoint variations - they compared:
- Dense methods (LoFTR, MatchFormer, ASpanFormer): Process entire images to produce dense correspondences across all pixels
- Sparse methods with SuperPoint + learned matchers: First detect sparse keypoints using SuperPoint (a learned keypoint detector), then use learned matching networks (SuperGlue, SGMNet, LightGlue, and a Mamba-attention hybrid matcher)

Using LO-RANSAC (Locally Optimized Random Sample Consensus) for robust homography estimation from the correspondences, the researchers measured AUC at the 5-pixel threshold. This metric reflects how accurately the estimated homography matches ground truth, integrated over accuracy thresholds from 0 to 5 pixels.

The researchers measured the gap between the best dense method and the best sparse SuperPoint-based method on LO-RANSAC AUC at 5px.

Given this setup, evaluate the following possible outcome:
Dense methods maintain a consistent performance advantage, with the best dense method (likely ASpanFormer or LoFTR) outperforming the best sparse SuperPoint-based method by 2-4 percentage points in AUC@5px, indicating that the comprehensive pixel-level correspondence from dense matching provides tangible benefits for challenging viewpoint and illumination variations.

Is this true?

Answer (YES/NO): NO